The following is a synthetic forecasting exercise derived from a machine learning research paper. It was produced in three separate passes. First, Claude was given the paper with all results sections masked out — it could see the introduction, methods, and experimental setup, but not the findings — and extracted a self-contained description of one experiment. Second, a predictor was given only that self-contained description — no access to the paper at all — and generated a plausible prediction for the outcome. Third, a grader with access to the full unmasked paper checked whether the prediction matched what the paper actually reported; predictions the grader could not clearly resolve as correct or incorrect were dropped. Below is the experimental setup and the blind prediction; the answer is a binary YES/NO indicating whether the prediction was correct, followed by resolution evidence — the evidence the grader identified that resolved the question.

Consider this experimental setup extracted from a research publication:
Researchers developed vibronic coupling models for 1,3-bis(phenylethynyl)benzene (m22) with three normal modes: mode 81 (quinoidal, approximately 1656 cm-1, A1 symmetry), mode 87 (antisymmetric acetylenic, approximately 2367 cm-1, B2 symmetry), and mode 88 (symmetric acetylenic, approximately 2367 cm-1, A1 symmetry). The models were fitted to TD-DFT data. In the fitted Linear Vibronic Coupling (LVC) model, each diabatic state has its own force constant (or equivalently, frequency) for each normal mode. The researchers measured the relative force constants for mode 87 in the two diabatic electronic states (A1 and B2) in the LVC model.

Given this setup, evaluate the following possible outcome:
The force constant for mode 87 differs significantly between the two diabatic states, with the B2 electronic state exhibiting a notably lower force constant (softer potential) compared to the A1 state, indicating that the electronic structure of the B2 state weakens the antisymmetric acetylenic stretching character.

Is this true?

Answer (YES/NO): NO